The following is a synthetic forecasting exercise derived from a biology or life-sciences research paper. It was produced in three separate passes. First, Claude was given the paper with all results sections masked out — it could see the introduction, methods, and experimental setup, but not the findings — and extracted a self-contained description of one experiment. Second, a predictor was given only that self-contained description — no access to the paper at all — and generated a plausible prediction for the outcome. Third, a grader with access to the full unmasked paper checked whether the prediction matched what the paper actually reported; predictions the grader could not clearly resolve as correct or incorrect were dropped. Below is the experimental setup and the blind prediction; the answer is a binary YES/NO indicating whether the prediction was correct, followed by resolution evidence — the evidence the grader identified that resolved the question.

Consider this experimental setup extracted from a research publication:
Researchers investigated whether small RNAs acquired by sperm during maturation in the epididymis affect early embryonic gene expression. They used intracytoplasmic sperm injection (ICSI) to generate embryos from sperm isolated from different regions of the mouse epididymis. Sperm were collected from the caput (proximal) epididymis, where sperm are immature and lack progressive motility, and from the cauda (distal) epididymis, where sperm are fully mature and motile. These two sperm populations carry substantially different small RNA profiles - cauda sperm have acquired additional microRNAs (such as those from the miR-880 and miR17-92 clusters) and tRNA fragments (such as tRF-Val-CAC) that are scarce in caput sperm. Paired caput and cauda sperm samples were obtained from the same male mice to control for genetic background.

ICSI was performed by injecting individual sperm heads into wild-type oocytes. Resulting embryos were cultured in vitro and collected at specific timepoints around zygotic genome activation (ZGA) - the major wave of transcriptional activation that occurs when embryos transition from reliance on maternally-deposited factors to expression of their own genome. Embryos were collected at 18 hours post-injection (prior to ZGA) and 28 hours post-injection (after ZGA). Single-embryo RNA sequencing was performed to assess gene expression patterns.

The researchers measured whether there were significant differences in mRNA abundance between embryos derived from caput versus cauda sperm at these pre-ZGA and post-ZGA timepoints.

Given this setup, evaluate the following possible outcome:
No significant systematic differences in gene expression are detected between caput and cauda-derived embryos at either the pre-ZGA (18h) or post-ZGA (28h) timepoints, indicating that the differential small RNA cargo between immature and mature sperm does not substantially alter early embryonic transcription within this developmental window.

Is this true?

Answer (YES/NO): YES